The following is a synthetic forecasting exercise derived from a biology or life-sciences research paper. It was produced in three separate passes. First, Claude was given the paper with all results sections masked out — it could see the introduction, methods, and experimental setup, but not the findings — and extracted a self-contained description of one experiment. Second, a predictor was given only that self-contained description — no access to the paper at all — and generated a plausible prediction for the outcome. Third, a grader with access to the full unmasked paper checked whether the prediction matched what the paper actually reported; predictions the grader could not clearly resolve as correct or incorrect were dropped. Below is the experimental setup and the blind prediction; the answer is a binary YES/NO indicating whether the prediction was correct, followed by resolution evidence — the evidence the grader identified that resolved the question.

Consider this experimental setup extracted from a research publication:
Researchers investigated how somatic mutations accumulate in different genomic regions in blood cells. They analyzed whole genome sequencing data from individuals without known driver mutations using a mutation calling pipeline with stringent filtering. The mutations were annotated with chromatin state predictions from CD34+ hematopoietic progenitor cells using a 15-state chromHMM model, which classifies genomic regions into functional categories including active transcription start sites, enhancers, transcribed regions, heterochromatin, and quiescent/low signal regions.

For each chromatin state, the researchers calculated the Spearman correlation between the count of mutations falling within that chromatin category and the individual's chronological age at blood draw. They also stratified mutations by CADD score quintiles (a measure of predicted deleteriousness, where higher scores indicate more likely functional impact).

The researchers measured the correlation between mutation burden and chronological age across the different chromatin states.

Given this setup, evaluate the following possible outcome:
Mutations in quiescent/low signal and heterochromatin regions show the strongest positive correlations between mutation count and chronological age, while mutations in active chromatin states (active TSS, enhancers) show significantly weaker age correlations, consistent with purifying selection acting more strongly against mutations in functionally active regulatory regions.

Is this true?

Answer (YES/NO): YES